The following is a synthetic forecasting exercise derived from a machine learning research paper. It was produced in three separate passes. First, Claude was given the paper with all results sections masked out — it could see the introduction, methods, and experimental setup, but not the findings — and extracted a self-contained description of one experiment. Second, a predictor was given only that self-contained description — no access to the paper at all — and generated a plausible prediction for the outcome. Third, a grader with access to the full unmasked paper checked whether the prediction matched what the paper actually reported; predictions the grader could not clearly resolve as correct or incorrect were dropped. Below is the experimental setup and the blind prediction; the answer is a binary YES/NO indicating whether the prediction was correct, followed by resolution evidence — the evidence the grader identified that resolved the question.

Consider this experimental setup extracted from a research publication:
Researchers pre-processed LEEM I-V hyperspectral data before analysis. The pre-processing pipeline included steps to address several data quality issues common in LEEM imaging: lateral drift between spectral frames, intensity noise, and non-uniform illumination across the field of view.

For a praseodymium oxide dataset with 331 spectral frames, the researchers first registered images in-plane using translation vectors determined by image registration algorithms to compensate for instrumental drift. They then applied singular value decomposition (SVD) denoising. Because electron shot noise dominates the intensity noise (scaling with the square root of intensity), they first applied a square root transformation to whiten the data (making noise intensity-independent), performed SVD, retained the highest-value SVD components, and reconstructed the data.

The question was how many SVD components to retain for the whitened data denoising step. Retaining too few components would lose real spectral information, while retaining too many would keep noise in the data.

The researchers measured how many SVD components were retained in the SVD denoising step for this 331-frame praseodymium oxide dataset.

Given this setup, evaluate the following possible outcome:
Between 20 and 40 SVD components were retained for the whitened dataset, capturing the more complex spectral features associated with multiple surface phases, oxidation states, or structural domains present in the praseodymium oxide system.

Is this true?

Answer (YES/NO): NO